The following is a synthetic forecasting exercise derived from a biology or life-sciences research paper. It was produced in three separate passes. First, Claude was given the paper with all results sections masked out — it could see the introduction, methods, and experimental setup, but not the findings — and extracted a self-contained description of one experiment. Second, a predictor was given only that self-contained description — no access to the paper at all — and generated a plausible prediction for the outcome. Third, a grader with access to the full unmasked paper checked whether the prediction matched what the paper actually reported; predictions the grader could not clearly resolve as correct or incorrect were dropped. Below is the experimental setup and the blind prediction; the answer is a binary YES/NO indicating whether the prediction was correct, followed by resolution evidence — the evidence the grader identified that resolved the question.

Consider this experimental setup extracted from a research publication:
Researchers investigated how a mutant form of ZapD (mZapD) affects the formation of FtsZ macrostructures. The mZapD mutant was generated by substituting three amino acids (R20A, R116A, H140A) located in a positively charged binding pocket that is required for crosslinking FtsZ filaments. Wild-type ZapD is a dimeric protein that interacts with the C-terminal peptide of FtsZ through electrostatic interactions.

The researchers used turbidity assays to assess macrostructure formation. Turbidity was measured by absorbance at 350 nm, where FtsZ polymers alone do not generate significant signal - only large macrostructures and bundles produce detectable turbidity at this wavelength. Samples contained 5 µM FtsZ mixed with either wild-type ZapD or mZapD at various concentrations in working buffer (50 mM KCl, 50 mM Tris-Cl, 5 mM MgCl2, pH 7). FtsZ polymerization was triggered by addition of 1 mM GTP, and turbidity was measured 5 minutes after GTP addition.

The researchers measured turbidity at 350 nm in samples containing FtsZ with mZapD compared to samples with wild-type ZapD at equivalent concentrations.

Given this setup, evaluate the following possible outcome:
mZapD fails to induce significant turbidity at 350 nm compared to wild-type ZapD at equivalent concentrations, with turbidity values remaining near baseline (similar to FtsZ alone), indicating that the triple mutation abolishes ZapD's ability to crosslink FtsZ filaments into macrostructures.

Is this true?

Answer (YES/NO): NO